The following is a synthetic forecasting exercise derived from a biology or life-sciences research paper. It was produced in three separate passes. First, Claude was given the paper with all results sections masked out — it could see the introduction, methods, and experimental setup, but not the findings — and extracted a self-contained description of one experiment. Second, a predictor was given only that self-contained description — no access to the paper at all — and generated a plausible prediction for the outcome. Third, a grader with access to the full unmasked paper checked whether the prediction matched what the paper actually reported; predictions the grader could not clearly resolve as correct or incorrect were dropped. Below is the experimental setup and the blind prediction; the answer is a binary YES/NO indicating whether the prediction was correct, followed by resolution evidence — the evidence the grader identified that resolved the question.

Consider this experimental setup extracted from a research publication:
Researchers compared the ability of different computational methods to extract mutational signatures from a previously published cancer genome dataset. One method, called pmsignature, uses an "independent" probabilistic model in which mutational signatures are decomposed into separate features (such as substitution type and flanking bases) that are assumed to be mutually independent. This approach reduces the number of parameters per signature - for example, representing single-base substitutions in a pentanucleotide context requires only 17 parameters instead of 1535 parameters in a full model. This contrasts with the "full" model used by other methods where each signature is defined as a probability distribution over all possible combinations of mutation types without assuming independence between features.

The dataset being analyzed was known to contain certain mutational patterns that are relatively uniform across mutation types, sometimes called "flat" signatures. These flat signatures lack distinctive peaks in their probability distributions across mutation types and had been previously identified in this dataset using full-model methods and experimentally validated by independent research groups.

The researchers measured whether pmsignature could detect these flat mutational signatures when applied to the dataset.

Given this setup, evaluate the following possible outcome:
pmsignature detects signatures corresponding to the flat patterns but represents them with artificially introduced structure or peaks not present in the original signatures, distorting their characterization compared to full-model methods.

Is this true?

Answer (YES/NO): NO